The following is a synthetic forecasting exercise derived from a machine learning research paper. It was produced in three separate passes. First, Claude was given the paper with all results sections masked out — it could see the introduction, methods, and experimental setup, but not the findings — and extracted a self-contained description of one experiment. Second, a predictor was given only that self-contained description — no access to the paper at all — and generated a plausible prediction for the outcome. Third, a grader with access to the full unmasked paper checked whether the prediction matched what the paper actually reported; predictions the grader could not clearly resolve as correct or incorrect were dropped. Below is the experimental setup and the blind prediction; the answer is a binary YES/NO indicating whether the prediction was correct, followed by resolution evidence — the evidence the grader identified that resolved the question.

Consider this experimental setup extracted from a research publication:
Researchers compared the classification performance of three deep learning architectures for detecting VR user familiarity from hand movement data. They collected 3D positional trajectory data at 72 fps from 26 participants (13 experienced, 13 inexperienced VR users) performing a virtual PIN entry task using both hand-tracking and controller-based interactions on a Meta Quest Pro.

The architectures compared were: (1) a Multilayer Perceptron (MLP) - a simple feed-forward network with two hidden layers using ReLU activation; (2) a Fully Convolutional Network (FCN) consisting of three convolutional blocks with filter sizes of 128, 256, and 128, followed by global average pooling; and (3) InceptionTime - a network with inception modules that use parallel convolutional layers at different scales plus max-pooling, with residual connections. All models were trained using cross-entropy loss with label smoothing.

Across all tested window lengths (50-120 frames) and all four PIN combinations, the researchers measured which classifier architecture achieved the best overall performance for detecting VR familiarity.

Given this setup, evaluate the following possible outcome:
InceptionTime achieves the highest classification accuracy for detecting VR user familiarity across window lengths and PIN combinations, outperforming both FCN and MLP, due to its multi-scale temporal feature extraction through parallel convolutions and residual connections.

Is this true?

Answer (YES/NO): NO